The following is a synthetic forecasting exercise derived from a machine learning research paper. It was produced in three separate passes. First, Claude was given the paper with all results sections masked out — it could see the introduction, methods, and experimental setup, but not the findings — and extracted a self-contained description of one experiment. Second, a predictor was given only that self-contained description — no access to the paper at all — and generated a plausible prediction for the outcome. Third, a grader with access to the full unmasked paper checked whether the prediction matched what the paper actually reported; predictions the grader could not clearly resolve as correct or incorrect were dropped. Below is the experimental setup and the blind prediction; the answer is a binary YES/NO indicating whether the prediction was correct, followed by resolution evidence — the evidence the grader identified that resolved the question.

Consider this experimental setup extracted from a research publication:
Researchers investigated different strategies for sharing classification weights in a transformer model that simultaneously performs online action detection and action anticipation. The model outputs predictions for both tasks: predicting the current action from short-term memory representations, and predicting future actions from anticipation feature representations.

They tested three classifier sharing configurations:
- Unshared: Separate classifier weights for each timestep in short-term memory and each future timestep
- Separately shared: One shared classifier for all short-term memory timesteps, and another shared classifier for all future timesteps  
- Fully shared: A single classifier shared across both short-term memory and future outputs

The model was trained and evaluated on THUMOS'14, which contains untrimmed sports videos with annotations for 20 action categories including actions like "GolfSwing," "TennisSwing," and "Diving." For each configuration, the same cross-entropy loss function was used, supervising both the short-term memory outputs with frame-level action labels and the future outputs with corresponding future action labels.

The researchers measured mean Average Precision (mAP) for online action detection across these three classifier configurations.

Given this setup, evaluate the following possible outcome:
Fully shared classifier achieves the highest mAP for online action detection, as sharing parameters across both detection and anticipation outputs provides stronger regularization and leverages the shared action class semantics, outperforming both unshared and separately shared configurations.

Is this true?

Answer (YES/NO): YES